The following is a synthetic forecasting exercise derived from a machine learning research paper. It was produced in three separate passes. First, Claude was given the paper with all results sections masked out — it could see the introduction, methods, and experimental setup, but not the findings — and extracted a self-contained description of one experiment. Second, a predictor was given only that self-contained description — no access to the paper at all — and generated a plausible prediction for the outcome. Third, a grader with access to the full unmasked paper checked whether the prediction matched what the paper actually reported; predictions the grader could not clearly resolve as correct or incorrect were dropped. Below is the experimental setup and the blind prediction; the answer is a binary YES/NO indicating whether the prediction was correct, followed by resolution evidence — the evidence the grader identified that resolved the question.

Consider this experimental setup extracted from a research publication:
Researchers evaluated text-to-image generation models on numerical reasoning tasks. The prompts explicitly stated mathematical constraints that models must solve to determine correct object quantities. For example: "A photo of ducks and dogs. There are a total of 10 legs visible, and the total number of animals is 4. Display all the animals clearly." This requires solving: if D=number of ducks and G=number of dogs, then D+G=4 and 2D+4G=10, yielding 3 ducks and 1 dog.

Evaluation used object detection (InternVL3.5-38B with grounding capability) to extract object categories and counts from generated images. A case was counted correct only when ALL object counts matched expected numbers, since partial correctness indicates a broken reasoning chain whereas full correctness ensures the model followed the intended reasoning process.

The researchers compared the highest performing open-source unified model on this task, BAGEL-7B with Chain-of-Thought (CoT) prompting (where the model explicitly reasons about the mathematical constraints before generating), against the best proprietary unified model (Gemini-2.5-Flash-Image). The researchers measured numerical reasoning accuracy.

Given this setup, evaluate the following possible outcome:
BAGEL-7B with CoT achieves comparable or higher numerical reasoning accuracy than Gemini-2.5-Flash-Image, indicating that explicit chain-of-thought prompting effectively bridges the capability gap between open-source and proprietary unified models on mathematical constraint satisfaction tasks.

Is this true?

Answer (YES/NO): NO